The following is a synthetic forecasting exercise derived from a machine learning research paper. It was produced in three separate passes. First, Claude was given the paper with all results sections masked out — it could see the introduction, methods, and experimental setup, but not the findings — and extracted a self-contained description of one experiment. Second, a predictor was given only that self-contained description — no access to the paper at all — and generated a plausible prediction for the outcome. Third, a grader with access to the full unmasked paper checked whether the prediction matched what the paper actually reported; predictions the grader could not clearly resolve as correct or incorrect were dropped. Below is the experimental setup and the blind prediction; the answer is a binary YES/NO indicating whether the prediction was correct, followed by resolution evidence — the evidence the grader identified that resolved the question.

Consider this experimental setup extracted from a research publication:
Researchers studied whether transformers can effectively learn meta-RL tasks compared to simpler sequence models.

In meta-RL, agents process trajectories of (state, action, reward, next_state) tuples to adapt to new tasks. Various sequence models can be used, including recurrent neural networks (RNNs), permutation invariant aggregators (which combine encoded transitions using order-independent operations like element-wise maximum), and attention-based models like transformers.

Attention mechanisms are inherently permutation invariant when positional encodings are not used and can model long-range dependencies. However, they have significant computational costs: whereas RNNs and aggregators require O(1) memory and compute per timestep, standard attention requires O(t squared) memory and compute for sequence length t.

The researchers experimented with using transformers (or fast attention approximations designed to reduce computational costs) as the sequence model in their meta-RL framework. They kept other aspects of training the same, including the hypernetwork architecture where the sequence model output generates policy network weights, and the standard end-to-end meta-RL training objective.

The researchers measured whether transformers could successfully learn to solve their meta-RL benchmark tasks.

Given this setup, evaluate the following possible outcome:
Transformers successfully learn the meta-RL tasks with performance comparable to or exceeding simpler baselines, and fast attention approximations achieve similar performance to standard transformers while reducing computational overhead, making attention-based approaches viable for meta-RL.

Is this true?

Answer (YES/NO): NO